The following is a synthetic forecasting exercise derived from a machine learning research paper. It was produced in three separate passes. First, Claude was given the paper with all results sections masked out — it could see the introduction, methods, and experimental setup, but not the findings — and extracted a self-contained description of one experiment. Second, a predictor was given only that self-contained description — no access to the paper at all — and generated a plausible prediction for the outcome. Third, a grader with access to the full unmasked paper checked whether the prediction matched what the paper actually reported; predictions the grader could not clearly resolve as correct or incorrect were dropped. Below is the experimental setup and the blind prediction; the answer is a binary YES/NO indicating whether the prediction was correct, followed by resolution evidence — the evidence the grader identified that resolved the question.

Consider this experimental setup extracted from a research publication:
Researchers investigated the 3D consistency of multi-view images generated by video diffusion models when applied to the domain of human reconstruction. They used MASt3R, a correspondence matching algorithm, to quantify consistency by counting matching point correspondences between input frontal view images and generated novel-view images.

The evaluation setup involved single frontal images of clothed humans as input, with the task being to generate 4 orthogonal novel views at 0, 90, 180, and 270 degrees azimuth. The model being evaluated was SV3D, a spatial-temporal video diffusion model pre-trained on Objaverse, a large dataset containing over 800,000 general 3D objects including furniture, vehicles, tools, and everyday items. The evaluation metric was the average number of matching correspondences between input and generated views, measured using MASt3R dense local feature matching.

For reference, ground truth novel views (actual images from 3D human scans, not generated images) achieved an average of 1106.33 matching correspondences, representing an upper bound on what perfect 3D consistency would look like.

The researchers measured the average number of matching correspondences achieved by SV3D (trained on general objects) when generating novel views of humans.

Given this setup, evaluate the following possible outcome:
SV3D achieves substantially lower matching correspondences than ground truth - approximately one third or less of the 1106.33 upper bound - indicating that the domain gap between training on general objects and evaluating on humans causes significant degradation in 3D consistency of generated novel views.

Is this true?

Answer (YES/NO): NO